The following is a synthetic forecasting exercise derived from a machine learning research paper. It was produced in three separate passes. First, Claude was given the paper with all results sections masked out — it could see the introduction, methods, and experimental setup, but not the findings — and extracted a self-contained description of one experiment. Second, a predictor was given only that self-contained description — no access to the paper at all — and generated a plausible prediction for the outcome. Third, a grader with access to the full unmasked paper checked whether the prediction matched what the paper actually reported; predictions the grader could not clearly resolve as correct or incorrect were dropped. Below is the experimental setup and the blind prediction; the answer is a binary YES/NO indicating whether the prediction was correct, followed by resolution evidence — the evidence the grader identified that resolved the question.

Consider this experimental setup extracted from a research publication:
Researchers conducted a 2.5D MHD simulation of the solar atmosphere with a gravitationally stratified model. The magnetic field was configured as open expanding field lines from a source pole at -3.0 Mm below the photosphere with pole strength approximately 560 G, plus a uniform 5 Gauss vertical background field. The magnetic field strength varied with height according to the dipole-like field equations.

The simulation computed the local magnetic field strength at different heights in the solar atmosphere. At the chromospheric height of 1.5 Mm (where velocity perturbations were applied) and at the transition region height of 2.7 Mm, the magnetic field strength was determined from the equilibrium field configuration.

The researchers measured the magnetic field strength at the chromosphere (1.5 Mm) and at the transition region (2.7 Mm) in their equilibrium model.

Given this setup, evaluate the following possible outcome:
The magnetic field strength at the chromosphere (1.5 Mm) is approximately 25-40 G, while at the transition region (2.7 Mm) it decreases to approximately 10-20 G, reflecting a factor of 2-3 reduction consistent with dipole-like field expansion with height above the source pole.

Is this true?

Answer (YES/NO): NO